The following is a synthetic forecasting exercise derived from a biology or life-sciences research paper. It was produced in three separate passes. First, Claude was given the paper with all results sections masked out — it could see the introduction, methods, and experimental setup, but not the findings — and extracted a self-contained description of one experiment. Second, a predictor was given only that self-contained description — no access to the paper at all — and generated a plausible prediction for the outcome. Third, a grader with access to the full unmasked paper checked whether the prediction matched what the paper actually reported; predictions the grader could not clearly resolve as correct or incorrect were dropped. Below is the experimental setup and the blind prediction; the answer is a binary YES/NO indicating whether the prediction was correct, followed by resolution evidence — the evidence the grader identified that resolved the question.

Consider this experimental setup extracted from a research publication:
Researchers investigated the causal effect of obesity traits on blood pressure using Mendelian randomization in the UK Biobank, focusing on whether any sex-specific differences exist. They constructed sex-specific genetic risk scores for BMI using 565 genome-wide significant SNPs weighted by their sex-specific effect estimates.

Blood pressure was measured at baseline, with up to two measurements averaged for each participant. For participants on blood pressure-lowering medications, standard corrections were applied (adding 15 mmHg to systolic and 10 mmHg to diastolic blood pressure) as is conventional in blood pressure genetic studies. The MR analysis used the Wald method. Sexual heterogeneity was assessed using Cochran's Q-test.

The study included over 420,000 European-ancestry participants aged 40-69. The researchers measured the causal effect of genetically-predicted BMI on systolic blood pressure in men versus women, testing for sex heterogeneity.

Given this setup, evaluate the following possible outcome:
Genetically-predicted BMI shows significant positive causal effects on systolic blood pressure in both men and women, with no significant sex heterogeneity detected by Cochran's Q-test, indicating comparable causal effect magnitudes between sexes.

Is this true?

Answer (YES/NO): YES